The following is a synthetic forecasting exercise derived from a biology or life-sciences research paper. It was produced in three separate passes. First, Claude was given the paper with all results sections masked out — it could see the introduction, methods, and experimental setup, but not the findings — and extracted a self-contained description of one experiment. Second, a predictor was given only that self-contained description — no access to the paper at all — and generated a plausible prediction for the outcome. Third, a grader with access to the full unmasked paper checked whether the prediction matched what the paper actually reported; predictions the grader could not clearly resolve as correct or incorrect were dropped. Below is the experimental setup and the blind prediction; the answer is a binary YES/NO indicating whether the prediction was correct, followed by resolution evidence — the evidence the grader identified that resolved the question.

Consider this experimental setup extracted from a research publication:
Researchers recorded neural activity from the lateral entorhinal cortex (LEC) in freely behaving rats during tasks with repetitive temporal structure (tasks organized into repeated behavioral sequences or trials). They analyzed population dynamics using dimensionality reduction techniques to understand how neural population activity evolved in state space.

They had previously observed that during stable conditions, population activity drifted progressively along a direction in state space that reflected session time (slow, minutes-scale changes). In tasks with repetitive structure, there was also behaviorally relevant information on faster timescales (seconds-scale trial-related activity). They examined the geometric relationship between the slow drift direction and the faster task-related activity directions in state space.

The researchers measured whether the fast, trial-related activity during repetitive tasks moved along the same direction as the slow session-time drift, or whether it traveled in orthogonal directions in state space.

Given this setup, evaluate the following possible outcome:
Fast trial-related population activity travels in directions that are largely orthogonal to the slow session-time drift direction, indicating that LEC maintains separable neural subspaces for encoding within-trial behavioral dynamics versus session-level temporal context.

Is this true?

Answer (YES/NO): YES